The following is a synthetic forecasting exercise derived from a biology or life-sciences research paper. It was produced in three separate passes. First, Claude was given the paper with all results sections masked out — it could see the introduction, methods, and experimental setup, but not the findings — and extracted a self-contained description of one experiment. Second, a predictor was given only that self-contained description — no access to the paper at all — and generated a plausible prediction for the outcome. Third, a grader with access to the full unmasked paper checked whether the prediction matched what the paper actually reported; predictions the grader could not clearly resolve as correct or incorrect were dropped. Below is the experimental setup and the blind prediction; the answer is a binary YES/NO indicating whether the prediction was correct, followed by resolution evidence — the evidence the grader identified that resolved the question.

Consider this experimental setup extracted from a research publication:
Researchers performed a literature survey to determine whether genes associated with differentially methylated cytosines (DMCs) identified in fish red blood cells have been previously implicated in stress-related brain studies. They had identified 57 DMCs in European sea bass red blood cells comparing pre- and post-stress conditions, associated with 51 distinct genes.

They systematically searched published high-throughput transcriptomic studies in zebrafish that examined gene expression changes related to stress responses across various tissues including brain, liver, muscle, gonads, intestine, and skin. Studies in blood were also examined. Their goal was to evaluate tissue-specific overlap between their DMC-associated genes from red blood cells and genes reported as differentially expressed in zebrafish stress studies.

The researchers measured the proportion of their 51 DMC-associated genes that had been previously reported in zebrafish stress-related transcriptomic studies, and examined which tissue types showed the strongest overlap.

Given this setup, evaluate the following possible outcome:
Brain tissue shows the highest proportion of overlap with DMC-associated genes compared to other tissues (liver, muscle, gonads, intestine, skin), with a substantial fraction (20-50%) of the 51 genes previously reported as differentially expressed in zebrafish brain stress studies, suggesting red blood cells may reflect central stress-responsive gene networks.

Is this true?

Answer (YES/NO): NO